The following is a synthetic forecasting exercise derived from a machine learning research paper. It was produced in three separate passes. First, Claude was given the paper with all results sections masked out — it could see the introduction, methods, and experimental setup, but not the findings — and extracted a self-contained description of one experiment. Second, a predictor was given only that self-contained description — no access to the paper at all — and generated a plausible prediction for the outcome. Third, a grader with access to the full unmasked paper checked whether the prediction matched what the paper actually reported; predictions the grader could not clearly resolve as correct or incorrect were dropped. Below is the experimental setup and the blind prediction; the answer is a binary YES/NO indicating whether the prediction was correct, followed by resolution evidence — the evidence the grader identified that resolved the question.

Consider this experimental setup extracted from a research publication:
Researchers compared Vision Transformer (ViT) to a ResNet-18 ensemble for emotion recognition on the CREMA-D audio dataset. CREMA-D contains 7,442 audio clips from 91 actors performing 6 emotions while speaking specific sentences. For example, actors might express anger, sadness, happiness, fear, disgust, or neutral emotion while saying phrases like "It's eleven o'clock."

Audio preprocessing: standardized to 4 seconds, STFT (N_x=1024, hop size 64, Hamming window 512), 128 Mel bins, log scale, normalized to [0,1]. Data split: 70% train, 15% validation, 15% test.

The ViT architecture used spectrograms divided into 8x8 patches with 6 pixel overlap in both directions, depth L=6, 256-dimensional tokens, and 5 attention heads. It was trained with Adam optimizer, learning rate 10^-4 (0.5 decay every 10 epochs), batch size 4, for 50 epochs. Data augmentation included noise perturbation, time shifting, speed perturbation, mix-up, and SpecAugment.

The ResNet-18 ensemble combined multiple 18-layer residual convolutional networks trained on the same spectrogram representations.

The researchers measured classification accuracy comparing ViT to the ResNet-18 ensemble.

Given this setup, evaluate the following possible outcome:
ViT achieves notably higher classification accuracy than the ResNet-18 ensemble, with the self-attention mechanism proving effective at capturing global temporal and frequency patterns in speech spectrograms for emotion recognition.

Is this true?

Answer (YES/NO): NO